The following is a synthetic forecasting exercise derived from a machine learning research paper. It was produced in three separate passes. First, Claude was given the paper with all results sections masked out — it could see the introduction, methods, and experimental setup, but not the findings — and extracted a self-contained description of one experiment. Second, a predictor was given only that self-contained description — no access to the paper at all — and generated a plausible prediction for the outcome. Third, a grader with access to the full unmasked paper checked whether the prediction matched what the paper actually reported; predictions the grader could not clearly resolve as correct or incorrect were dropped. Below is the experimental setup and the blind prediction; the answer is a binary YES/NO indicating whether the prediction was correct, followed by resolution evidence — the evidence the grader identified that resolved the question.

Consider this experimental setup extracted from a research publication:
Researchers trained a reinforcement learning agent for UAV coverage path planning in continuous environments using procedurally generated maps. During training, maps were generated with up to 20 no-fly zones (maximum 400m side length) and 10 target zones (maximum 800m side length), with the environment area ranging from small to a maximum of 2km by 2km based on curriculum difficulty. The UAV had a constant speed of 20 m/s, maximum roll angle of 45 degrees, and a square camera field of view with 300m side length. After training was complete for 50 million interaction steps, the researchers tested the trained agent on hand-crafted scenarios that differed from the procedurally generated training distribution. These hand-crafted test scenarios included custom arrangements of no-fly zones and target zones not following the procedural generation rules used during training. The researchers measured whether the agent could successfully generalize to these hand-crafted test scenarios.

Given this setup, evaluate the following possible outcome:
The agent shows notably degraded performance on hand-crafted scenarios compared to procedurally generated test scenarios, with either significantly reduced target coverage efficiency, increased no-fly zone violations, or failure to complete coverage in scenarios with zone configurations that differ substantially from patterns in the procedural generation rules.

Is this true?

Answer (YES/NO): NO